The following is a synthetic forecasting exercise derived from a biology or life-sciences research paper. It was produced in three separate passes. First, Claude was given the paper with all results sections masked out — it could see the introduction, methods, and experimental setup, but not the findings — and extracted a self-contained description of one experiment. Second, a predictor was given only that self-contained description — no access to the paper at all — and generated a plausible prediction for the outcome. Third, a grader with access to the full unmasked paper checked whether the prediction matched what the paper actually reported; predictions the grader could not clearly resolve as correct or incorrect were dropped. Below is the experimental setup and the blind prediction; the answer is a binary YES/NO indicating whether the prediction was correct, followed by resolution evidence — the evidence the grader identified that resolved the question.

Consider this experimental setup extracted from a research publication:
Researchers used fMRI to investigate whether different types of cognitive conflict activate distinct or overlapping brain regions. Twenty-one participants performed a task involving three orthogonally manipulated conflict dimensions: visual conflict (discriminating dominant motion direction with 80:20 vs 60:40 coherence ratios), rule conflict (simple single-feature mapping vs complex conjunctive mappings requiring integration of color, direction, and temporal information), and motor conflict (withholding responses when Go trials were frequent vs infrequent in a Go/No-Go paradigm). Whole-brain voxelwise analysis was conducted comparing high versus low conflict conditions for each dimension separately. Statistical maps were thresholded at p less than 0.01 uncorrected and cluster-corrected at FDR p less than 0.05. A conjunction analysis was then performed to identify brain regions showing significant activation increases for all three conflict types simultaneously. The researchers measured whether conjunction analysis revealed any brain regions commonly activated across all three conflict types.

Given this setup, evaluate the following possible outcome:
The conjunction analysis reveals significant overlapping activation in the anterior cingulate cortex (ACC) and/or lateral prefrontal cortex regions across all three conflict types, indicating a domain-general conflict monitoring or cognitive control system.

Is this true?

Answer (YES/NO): YES